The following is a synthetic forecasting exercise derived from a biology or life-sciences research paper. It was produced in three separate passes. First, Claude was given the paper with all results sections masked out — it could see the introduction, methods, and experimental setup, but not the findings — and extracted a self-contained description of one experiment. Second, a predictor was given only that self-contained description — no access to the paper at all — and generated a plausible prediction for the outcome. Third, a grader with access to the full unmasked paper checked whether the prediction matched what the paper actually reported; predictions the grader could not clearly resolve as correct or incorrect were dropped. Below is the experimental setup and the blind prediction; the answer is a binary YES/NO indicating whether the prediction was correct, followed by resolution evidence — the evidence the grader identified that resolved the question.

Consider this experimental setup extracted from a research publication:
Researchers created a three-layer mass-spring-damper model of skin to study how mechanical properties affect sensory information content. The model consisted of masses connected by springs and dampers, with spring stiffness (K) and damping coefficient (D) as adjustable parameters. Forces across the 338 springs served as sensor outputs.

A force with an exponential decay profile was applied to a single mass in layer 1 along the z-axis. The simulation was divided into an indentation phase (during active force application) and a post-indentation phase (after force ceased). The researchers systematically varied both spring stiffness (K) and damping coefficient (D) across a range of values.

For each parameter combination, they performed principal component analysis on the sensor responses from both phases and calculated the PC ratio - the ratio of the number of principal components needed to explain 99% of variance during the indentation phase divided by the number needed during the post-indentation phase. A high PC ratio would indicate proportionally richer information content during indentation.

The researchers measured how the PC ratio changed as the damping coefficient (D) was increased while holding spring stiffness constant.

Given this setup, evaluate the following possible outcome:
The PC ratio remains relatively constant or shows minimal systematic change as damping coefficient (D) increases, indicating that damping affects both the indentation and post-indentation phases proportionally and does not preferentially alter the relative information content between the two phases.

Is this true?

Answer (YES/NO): NO